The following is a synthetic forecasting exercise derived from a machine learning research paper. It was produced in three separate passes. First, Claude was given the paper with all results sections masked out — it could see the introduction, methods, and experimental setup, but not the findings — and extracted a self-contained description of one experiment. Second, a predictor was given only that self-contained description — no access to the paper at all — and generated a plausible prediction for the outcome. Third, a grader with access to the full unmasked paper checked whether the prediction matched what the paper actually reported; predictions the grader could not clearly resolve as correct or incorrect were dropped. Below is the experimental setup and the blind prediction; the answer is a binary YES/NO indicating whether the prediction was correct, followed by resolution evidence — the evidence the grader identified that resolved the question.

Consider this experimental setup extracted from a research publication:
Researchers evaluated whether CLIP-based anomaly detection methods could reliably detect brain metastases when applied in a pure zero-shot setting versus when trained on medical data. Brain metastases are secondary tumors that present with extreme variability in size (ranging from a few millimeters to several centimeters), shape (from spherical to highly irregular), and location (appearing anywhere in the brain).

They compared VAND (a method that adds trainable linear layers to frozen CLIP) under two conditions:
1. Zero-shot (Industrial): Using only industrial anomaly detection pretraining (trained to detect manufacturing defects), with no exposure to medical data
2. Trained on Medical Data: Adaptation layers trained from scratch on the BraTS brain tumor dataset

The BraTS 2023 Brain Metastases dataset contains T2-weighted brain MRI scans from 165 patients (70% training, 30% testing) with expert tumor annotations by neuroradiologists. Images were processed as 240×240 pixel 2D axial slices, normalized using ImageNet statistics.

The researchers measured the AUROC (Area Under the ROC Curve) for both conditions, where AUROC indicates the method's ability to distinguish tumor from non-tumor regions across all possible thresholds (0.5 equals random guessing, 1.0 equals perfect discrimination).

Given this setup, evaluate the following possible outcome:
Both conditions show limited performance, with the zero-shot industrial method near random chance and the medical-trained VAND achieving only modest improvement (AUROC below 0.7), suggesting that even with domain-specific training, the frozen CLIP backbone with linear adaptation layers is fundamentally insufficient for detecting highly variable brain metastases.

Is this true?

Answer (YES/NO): NO